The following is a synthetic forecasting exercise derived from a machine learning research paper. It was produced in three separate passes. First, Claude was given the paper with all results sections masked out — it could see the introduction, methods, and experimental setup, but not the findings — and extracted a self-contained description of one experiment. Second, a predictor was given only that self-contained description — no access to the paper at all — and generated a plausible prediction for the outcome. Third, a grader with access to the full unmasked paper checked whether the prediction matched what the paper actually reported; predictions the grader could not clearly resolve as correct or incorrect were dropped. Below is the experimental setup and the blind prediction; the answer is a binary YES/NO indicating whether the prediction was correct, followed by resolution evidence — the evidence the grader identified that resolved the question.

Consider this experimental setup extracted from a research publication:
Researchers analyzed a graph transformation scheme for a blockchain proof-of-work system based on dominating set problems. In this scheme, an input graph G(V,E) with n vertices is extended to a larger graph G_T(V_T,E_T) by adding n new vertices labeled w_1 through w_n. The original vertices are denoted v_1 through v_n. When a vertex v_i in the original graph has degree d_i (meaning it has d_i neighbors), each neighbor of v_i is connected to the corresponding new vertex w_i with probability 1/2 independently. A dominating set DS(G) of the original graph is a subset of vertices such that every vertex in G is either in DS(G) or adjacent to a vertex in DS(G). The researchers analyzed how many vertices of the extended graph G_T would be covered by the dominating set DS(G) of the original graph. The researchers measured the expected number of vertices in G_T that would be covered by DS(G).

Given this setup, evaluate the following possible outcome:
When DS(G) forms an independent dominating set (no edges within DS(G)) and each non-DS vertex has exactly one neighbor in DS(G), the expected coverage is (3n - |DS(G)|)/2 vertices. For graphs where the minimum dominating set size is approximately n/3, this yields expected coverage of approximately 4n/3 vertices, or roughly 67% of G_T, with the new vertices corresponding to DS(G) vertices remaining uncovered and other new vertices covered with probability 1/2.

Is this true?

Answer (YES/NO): NO